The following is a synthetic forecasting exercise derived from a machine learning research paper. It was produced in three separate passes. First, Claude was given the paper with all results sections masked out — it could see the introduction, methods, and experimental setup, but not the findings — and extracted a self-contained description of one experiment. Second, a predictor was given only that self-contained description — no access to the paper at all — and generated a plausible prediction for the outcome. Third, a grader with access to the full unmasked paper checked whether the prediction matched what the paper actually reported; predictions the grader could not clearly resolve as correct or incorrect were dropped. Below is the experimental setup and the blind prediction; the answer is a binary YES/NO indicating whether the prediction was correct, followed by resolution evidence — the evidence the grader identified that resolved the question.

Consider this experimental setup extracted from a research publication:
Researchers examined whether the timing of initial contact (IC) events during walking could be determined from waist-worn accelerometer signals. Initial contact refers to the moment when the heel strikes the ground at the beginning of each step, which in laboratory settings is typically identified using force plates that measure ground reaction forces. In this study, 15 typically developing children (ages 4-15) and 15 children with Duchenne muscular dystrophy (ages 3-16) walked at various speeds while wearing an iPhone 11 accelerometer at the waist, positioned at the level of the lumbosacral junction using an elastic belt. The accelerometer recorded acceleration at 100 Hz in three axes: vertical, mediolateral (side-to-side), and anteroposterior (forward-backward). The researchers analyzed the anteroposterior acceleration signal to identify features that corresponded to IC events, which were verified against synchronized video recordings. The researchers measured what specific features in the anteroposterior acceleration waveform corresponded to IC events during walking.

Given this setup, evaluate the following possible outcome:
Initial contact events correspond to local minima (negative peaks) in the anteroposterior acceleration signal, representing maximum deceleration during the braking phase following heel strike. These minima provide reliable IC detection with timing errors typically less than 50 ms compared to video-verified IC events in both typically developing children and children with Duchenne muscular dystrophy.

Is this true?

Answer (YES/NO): NO